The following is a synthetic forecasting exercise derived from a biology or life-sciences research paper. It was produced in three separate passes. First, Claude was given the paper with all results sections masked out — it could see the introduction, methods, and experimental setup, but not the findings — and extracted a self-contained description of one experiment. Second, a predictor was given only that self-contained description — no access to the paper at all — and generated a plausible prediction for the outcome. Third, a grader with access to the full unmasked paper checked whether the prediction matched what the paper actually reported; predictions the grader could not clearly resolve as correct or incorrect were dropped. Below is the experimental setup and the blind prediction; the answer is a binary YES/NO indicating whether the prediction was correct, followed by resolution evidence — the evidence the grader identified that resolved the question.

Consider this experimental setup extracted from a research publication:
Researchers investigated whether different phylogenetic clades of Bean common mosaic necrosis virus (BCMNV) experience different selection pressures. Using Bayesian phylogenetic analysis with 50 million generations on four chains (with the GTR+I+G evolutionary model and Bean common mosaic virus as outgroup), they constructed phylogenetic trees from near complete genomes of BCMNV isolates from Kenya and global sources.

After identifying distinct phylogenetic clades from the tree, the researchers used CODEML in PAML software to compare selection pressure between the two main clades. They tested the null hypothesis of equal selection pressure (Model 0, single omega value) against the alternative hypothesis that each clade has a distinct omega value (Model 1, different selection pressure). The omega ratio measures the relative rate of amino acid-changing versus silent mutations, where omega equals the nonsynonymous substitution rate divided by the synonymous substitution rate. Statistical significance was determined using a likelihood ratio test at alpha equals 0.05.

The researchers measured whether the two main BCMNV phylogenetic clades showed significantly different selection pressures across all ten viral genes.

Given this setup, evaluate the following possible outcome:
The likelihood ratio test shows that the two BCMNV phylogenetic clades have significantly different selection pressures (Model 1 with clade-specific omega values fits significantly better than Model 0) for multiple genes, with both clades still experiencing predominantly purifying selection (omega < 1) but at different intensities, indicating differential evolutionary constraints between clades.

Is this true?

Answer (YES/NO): NO